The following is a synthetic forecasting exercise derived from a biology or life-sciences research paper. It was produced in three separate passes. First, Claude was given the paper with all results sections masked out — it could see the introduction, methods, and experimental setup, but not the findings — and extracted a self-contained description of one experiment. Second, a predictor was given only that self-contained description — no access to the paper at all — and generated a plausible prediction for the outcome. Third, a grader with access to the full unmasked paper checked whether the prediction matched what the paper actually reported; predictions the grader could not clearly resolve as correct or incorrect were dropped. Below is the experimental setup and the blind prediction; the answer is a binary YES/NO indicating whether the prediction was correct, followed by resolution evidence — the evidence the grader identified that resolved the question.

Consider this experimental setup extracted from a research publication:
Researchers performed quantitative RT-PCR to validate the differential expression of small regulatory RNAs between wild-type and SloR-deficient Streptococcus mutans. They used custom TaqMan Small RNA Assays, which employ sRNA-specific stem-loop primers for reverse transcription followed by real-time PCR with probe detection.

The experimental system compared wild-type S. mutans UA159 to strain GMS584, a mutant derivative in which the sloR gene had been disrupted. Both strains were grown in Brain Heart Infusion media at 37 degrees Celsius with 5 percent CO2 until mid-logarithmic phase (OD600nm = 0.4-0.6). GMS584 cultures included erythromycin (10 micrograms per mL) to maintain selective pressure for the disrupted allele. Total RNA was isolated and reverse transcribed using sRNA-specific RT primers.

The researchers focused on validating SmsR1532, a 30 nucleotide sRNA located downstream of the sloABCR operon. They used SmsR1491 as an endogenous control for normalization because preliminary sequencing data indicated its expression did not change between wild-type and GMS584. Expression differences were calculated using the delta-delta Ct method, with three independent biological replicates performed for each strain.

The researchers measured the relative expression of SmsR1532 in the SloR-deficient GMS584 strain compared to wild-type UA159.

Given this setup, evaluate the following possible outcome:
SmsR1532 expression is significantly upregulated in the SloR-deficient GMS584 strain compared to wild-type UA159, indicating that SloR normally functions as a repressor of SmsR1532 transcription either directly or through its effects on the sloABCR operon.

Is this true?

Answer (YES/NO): YES